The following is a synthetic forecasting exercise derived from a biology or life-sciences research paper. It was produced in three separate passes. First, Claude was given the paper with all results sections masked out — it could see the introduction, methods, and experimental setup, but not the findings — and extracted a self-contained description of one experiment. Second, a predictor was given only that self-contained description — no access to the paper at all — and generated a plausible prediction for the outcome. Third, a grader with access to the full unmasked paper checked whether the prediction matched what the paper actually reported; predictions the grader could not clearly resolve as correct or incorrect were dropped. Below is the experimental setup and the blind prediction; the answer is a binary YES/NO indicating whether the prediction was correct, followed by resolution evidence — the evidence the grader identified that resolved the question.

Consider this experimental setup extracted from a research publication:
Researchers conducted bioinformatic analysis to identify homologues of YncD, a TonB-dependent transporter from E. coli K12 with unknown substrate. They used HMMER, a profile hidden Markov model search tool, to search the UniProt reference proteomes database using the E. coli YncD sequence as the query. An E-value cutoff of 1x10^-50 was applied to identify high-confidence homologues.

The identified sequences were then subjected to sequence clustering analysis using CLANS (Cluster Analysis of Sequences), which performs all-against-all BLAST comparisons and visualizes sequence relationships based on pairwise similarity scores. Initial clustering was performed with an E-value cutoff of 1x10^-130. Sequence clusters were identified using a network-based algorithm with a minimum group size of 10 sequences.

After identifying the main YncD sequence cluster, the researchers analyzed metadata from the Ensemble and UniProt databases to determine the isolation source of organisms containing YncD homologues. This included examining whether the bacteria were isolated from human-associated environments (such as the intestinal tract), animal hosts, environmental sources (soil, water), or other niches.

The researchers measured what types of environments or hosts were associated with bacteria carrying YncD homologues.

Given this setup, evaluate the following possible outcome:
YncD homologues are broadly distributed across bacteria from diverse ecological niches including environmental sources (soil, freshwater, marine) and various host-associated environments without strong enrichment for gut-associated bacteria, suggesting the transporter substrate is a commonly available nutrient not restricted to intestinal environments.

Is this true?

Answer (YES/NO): YES